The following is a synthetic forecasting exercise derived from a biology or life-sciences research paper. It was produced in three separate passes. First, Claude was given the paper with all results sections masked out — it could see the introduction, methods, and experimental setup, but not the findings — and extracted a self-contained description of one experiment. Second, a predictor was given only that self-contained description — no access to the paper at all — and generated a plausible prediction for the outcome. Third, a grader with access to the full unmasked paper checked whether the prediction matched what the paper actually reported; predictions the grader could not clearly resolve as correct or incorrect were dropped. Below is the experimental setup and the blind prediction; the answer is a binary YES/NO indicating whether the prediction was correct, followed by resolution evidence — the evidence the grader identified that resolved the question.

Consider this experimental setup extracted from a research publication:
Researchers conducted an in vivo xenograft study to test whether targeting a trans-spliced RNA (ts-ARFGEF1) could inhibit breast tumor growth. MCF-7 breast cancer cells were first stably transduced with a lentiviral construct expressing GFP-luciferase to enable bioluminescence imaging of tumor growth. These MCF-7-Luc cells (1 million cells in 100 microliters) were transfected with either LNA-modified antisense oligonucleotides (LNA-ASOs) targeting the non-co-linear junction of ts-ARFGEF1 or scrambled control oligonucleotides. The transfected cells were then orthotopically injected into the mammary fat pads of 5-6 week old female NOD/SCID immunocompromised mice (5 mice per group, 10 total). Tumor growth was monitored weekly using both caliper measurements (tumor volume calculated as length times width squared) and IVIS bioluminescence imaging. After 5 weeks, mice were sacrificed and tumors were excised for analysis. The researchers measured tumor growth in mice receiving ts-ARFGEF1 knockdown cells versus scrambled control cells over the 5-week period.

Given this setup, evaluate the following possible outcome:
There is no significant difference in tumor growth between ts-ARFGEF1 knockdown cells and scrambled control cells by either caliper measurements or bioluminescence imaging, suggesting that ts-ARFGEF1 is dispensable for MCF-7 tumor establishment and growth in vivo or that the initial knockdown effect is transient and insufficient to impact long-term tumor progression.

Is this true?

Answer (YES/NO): NO